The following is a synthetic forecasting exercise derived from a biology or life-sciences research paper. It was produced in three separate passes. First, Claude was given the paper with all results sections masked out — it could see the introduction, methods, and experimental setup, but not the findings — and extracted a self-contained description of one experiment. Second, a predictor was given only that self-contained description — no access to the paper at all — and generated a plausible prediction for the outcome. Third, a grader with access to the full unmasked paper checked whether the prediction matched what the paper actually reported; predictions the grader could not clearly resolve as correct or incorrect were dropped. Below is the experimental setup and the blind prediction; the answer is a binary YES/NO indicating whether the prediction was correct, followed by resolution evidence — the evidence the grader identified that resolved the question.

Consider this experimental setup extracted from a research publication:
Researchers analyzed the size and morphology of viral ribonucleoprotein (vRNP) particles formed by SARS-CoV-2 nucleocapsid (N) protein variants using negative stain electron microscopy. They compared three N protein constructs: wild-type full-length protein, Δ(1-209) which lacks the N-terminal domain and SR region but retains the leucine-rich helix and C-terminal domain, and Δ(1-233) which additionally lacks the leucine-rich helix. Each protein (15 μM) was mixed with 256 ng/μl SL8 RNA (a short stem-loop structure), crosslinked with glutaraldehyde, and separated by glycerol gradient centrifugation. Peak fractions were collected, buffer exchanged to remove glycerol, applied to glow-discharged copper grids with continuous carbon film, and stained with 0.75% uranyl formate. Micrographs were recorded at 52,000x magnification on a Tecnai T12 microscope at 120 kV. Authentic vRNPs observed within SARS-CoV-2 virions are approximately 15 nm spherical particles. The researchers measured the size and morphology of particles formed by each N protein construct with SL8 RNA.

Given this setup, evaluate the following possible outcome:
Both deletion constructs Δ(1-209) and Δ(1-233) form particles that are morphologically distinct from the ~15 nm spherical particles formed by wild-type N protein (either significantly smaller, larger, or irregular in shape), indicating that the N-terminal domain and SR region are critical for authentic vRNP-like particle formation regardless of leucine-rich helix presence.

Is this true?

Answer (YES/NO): NO